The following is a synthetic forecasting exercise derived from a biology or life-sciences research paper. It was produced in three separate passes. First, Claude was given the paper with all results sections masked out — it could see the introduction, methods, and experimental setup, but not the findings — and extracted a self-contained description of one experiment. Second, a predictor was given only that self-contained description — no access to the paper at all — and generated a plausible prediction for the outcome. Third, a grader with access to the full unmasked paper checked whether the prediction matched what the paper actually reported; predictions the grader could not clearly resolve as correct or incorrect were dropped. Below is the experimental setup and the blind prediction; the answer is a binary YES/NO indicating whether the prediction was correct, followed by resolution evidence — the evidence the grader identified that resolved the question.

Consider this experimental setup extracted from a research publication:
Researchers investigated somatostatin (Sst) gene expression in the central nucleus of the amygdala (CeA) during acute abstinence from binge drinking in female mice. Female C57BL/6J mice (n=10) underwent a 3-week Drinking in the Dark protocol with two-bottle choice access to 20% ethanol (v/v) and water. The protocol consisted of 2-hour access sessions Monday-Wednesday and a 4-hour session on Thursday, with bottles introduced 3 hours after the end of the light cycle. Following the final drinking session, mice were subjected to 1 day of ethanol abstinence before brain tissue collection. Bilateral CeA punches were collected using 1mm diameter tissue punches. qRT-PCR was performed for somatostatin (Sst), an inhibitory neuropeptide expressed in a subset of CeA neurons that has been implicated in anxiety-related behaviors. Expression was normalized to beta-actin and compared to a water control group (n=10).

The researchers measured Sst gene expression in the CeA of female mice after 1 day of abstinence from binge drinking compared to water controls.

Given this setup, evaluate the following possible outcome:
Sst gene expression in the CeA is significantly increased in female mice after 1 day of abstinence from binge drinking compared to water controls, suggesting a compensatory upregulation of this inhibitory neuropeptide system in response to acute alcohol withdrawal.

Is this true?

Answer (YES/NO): NO